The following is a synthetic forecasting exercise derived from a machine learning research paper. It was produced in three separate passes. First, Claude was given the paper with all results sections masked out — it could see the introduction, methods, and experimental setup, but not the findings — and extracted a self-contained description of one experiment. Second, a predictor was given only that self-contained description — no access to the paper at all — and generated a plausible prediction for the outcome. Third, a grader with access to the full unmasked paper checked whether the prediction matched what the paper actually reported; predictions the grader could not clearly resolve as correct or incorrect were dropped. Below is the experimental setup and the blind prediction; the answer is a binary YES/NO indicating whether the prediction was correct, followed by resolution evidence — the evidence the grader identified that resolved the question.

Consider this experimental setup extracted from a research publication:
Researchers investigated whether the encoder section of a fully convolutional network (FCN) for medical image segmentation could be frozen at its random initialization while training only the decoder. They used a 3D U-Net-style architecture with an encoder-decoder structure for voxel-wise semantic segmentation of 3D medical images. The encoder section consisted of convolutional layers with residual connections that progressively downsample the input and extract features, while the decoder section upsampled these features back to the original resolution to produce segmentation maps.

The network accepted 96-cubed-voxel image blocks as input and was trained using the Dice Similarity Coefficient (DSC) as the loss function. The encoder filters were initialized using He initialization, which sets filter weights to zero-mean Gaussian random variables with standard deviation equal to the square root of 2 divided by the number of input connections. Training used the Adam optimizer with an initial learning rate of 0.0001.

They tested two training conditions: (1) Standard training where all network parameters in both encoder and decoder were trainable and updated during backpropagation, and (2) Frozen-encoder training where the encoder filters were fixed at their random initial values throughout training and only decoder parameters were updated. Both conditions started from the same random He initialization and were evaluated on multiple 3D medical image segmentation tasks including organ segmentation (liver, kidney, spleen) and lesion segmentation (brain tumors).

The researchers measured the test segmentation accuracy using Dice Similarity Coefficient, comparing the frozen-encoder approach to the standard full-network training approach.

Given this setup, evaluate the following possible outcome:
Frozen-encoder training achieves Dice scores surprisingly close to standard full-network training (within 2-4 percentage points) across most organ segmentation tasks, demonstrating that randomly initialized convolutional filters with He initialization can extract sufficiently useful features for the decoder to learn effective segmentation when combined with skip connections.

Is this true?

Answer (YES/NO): YES